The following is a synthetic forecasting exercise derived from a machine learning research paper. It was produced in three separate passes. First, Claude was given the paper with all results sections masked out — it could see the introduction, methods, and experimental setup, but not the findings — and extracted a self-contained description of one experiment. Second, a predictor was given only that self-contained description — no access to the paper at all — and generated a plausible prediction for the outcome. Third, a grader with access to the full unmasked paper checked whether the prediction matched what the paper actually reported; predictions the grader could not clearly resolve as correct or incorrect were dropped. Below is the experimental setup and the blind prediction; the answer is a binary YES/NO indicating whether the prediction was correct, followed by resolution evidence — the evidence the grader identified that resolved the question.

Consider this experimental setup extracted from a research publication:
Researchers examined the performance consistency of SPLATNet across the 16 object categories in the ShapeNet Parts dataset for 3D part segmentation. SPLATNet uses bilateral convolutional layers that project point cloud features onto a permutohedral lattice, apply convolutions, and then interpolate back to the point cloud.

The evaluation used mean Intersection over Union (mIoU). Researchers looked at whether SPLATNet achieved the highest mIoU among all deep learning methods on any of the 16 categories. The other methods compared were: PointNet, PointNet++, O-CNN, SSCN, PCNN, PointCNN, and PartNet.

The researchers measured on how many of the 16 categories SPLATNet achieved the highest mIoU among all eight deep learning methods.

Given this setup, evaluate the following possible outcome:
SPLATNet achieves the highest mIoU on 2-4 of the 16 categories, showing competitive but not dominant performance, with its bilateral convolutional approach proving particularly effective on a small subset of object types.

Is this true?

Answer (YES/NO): NO